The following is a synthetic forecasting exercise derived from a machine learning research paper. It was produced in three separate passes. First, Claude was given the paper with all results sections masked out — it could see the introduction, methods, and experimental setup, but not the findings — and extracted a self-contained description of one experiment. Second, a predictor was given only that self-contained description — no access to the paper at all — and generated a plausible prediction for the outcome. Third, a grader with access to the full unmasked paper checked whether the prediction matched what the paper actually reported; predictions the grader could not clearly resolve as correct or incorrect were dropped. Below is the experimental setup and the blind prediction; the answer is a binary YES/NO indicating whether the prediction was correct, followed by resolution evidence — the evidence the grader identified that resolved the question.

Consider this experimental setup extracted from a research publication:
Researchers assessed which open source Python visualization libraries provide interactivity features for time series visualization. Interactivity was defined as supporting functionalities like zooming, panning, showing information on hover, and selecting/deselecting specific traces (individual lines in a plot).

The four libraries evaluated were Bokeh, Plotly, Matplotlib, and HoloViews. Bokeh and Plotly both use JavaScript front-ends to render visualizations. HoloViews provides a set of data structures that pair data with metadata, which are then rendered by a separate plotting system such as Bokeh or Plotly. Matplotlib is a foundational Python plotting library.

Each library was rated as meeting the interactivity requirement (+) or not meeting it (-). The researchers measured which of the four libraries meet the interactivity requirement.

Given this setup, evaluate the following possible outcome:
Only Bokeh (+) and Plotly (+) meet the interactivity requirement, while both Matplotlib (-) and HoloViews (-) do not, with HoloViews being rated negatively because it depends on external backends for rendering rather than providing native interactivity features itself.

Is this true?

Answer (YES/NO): NO